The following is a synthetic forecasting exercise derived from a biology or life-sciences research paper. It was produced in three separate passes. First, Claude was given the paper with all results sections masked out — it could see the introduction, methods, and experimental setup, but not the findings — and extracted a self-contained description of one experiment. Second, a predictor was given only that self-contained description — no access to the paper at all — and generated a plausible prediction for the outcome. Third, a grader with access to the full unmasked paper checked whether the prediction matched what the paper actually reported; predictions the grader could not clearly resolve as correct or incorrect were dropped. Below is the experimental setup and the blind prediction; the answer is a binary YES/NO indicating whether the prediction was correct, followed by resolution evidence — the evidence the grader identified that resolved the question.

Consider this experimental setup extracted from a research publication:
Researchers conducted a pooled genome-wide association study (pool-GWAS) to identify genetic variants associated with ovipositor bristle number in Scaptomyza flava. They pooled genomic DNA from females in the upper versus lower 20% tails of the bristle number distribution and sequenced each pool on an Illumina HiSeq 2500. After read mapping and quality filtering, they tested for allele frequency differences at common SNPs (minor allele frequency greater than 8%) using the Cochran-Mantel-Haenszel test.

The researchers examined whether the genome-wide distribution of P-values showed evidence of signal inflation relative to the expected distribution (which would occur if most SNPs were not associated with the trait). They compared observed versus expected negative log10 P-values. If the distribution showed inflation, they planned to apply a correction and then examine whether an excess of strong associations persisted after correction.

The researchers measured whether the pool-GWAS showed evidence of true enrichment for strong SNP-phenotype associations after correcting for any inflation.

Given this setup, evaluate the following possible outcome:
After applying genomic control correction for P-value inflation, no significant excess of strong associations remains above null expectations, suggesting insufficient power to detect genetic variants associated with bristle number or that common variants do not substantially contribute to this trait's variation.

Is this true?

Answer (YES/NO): NO